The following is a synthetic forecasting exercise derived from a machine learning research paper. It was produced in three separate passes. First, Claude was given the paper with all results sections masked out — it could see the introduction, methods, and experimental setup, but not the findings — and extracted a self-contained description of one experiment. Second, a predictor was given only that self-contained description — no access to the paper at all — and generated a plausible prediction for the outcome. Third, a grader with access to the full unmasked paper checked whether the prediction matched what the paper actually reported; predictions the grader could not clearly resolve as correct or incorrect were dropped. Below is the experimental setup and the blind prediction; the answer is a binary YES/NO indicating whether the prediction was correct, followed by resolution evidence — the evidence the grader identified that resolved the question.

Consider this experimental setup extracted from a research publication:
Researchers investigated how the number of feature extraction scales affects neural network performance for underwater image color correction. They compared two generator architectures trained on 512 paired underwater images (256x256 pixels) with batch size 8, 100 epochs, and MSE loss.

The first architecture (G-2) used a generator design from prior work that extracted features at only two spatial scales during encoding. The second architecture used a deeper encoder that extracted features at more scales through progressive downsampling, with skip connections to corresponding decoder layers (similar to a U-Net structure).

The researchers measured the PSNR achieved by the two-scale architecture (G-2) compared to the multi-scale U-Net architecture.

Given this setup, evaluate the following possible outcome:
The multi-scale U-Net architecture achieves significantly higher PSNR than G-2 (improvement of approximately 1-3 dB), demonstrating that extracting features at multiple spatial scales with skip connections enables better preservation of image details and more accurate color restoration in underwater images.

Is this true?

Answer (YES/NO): YES